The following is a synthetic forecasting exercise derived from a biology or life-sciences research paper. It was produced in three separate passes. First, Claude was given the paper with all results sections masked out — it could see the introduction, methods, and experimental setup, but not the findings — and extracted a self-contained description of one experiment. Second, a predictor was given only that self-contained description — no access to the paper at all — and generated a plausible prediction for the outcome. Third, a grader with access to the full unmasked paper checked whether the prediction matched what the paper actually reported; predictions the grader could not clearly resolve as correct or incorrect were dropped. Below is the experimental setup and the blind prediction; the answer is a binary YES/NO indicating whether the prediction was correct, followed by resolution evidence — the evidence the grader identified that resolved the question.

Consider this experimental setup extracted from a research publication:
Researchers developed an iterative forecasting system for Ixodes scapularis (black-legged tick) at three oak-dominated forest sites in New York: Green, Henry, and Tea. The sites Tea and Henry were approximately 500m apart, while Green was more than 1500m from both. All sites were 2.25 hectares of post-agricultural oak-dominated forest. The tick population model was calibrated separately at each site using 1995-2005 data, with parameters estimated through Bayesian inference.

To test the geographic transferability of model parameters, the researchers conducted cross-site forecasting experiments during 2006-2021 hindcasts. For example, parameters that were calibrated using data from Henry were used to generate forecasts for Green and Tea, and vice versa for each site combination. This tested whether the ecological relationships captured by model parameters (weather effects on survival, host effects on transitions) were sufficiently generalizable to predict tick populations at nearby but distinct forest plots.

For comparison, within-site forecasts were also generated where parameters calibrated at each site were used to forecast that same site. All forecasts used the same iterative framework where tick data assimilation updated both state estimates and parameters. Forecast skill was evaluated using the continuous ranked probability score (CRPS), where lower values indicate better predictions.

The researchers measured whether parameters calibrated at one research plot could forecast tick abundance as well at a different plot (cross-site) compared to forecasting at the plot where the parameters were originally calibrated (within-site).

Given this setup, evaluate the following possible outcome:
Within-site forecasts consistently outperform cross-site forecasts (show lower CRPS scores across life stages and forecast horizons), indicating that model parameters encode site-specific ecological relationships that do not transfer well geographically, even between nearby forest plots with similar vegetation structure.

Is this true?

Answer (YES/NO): NO